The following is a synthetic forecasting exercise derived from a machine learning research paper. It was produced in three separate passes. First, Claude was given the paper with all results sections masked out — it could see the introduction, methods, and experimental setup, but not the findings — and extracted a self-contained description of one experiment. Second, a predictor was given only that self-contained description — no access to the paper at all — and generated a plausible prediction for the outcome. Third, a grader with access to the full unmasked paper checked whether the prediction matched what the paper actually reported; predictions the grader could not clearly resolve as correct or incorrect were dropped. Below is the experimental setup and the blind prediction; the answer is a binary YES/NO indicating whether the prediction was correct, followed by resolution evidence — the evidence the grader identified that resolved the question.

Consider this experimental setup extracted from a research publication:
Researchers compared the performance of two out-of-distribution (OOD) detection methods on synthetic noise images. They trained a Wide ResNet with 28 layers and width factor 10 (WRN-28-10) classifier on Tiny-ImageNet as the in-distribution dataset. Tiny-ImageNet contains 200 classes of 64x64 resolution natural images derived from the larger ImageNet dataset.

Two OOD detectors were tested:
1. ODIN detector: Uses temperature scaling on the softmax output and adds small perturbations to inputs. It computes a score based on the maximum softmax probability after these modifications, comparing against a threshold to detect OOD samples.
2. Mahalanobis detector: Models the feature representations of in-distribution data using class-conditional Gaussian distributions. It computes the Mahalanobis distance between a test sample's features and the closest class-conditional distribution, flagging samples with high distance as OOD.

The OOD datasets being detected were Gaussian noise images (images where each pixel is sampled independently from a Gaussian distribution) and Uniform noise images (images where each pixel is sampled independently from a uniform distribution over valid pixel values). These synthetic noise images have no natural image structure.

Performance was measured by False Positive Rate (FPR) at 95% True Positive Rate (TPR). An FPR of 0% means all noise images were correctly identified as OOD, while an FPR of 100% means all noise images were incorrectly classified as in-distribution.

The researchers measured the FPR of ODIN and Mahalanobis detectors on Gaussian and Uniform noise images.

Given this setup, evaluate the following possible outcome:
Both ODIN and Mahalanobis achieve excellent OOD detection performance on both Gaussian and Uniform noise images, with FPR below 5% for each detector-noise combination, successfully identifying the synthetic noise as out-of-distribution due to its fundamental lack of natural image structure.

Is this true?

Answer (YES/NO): NO